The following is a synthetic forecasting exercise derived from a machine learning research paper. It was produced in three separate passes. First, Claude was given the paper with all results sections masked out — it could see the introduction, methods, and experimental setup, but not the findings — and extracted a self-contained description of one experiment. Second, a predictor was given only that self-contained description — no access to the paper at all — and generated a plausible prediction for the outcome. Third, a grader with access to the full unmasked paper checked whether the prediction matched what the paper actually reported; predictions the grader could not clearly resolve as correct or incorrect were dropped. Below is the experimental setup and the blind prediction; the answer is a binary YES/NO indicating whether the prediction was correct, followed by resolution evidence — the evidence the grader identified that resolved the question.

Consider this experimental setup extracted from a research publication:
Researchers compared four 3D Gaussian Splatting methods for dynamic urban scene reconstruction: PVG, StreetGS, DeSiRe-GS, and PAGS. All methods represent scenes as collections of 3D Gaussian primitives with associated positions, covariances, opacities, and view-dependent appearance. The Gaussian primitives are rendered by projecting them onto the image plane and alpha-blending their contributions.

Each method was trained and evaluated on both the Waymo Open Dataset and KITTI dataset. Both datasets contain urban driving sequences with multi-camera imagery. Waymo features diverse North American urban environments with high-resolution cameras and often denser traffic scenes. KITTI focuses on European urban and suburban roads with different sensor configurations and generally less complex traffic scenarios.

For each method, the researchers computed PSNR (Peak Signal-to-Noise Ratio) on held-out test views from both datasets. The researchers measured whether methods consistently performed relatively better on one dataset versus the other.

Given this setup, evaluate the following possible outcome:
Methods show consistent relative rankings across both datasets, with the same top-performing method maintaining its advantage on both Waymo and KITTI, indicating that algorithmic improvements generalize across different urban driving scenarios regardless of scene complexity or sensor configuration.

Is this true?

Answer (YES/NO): YES